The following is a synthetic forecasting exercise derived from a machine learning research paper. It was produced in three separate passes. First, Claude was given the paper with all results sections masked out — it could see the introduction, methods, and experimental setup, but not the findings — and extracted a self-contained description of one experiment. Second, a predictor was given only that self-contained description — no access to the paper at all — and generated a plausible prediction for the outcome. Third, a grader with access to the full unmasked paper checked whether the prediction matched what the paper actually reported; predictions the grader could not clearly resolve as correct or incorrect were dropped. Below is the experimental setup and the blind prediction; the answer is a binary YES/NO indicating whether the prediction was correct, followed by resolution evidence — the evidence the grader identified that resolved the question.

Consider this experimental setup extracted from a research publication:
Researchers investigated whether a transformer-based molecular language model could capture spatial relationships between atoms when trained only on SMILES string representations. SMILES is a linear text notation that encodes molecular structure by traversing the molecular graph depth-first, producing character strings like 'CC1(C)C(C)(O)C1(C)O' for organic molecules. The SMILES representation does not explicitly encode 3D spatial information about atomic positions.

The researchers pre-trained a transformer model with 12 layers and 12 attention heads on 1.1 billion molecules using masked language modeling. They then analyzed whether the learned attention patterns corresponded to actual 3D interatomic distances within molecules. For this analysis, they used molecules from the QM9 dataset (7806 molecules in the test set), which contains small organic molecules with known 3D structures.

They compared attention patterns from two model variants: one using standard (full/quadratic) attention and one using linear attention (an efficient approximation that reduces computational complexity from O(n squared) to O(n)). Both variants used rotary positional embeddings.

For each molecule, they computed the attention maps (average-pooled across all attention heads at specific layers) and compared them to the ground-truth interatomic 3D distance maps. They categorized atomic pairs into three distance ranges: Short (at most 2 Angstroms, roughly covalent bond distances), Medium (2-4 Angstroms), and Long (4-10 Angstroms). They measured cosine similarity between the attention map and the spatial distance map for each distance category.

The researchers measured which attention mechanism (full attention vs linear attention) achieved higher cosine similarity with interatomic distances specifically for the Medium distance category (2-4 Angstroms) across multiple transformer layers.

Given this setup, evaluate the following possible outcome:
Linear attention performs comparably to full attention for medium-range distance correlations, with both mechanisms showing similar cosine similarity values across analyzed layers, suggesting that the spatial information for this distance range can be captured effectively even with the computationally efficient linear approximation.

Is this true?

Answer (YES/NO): NO